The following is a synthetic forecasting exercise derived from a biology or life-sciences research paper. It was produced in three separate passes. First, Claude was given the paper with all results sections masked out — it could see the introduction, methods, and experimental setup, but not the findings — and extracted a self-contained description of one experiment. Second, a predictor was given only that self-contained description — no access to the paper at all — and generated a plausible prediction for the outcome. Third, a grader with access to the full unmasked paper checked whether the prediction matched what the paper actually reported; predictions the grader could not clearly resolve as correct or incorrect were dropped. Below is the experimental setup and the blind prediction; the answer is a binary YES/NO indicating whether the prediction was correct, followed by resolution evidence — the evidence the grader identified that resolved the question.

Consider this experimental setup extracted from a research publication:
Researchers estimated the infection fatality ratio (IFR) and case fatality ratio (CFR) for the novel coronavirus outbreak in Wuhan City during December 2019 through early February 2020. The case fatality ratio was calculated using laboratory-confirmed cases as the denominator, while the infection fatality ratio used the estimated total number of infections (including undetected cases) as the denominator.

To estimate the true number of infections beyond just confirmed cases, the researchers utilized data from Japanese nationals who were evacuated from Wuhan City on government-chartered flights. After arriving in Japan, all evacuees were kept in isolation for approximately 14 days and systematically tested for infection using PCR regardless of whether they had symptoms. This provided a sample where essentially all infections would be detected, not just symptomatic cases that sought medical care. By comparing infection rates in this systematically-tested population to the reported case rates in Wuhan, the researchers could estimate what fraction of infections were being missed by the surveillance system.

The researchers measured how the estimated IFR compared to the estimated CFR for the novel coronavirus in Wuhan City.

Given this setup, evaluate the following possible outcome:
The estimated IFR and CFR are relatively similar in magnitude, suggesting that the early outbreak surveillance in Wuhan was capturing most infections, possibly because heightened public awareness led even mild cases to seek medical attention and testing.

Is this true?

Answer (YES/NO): NO